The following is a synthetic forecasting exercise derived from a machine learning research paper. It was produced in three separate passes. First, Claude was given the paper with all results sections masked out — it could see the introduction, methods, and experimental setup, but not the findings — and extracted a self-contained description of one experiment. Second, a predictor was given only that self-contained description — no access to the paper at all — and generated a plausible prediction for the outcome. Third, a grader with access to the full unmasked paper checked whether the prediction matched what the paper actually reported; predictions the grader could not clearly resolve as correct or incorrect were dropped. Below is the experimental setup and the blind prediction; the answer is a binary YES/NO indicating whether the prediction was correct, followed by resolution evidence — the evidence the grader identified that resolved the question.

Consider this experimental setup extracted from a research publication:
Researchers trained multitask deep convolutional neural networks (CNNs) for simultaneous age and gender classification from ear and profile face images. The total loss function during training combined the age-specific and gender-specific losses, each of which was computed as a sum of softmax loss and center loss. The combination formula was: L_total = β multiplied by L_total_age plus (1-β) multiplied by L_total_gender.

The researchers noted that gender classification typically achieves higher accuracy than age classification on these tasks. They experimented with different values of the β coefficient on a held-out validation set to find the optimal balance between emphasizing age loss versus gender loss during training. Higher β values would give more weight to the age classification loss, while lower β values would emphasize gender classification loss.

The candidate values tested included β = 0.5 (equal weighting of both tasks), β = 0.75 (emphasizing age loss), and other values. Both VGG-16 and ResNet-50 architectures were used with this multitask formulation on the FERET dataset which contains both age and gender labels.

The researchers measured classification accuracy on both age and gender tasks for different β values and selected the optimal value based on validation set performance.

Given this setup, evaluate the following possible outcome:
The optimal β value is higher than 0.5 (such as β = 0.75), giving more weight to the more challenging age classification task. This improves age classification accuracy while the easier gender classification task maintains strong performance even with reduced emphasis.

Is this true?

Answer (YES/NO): YES